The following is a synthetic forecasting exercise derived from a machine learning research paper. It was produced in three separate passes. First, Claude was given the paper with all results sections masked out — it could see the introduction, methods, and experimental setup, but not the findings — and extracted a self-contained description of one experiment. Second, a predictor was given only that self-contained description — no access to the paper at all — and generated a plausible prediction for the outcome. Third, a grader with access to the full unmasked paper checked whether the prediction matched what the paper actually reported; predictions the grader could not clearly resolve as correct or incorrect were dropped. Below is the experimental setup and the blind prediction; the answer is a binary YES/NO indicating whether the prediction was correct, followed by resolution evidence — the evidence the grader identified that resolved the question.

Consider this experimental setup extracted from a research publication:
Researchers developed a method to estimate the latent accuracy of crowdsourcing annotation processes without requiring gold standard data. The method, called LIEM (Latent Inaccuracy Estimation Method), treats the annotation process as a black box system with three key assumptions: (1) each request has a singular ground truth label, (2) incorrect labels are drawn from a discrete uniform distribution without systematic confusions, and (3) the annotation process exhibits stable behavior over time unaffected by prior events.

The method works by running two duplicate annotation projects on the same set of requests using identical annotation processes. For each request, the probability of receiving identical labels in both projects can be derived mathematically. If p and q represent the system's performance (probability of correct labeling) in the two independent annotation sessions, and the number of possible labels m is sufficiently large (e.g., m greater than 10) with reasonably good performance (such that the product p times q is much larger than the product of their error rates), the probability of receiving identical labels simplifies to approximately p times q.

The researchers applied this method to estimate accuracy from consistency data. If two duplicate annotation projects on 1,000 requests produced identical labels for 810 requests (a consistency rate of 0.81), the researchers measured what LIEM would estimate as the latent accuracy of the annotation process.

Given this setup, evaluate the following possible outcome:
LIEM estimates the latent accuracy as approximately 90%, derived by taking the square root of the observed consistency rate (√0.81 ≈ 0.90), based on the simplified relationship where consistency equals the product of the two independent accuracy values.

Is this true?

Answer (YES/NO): YES